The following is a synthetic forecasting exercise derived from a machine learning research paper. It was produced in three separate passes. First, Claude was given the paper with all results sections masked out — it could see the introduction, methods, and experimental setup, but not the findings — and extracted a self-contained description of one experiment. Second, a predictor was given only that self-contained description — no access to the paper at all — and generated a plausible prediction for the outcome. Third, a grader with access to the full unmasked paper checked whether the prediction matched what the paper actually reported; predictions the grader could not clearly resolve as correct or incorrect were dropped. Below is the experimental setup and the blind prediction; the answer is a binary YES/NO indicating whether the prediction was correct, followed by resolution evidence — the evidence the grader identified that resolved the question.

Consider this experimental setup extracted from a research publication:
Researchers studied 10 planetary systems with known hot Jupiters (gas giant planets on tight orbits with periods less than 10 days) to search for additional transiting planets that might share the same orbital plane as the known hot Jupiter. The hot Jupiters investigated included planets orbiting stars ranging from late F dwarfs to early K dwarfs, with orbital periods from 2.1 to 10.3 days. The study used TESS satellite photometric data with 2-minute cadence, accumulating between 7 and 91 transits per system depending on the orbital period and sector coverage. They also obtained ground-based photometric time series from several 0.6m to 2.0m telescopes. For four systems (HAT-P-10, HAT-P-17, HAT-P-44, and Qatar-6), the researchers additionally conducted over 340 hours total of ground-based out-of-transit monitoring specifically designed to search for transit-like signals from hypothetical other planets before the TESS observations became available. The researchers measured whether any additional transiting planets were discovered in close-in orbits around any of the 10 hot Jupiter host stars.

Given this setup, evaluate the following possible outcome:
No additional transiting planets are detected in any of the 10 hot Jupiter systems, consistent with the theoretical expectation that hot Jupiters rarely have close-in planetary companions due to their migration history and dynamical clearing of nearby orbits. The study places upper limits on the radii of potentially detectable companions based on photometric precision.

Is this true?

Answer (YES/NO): YES